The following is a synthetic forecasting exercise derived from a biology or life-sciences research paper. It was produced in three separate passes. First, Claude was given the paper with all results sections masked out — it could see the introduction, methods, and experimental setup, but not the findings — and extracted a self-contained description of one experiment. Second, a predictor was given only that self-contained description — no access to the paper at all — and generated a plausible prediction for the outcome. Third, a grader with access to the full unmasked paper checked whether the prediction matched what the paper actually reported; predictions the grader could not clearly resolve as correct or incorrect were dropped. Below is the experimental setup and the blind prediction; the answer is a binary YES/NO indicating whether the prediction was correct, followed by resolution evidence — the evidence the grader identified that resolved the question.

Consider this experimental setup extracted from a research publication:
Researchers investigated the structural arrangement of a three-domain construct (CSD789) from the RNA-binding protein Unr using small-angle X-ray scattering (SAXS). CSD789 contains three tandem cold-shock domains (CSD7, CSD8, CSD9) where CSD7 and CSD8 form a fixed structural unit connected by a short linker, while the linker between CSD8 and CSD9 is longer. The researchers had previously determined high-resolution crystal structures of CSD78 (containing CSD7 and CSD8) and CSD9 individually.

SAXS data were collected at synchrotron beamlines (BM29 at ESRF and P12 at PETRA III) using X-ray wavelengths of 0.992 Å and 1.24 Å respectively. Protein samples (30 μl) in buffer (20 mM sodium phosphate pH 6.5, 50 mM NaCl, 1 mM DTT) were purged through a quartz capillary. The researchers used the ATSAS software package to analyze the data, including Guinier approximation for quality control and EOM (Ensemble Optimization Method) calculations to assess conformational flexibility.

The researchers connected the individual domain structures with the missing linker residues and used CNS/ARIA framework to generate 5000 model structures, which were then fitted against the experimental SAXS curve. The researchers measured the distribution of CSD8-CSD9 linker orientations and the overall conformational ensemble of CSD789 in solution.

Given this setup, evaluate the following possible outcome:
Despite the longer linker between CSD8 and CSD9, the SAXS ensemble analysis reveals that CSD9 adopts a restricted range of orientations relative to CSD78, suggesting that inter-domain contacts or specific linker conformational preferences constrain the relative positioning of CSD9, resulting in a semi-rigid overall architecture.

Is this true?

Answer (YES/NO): YES